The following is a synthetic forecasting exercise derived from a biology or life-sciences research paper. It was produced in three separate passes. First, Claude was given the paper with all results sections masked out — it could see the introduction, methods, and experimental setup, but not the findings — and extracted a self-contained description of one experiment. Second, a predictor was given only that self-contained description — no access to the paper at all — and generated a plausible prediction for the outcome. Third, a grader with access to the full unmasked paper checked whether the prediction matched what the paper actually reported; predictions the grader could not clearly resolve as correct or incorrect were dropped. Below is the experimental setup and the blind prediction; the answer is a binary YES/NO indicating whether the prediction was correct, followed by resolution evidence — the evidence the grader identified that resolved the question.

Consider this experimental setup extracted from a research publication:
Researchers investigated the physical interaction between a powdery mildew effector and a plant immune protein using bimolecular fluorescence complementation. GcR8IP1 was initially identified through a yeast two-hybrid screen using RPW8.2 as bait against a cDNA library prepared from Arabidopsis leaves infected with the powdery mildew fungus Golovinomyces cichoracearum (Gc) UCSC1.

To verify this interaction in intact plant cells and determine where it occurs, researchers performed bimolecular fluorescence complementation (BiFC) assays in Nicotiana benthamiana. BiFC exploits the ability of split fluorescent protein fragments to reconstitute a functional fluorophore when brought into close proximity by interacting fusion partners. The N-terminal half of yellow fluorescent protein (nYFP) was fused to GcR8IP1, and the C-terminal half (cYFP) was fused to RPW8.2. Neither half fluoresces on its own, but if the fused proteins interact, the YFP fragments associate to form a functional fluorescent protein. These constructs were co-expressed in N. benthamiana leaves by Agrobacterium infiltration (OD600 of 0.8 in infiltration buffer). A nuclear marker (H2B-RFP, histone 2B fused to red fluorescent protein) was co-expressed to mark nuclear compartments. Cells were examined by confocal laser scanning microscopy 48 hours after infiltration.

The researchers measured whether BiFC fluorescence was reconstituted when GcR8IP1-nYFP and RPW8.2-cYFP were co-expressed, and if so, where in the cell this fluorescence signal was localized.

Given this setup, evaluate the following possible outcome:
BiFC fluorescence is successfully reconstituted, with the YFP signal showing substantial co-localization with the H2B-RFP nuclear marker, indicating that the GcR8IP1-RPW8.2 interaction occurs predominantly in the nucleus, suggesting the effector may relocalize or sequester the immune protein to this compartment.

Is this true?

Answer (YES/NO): YES